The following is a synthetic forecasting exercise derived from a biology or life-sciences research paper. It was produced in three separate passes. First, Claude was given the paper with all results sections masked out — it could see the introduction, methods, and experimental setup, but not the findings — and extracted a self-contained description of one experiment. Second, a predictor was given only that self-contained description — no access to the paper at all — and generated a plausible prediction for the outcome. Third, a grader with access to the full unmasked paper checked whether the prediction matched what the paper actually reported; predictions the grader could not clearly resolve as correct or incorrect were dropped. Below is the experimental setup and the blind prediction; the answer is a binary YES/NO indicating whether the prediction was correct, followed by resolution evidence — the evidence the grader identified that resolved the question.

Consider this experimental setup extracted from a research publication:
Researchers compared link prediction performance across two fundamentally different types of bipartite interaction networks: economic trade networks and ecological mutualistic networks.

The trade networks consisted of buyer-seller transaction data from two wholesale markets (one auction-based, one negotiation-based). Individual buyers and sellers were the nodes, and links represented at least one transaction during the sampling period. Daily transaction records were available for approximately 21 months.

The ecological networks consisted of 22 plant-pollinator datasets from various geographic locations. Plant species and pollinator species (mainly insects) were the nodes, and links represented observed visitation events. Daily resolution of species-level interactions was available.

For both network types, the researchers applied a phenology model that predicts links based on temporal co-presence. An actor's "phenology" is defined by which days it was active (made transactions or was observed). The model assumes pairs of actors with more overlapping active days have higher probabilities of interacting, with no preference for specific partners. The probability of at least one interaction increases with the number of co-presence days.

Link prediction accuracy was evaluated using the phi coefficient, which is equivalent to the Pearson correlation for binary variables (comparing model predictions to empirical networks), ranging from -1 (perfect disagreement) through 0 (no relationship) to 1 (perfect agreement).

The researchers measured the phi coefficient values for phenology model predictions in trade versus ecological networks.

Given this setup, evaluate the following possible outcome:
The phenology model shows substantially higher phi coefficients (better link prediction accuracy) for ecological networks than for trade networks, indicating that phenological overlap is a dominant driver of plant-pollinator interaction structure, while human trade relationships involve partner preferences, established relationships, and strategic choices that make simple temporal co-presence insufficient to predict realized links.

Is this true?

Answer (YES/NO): NO